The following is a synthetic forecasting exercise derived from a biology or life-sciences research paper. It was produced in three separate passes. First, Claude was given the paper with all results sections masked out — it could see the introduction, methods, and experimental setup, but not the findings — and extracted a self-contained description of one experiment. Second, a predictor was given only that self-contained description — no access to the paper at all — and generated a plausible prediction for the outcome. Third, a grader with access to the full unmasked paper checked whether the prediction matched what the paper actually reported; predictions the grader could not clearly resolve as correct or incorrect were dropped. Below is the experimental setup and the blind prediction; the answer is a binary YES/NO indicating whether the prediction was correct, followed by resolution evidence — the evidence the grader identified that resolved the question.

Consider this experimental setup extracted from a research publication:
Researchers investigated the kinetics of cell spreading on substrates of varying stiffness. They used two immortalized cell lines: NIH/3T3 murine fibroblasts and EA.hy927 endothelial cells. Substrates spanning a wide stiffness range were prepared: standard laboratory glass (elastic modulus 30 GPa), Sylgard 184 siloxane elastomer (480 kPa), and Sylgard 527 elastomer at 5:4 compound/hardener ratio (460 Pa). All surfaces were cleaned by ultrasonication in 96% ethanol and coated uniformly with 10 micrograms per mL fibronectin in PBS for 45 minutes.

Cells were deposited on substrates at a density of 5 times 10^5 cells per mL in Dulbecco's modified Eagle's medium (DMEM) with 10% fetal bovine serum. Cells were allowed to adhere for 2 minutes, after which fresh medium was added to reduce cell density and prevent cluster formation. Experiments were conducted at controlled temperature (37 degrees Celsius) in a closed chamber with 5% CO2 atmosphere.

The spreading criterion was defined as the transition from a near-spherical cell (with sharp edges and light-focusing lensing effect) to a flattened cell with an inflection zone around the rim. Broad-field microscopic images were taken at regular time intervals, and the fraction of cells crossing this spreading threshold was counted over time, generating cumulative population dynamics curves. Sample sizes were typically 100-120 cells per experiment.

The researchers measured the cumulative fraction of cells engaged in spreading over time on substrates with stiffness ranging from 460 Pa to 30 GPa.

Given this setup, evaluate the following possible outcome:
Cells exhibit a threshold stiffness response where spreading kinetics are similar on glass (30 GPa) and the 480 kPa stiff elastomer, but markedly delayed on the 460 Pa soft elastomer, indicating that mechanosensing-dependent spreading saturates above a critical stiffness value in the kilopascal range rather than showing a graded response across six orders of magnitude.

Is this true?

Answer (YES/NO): NO